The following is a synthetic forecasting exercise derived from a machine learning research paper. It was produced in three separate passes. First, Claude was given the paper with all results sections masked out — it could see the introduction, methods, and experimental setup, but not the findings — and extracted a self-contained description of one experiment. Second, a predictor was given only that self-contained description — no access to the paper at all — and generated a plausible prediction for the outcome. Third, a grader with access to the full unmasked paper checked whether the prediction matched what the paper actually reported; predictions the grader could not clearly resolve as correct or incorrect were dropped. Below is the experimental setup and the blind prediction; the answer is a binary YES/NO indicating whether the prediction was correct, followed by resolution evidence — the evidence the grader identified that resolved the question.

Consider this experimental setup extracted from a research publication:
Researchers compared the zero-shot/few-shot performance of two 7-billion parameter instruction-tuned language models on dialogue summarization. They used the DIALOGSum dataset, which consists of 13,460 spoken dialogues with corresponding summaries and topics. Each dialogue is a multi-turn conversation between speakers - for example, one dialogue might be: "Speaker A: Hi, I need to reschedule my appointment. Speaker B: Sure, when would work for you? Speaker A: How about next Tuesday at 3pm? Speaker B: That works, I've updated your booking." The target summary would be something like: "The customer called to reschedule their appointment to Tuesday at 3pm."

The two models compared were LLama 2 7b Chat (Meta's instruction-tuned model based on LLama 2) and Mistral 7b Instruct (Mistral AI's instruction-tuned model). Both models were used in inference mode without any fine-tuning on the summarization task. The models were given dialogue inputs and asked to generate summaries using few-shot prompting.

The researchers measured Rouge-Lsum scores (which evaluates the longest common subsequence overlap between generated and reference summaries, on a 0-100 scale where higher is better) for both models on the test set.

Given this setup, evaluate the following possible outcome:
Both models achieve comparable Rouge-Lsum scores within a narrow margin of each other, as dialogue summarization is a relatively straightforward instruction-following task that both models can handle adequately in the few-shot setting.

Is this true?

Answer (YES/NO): NO